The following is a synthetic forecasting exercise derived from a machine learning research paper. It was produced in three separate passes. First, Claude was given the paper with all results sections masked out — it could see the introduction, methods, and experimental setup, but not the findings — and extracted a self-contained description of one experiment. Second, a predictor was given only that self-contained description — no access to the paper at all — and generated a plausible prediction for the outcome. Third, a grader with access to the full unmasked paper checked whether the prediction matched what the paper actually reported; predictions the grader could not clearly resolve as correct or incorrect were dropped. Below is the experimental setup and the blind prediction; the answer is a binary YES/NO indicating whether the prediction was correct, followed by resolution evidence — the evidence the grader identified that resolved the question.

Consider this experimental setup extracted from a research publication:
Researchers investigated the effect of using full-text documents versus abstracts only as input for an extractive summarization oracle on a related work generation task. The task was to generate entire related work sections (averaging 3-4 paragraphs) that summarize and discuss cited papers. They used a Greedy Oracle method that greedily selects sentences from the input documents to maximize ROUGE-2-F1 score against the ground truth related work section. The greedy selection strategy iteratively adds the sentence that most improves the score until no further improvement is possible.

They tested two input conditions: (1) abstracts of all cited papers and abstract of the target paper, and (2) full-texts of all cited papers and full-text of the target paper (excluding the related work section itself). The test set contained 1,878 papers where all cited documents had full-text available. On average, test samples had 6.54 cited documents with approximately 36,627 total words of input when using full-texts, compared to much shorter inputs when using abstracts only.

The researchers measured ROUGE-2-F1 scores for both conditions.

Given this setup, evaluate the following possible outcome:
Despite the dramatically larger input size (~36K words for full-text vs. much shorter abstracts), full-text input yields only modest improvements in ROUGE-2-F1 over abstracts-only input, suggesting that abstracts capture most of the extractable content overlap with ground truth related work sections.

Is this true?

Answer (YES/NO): NO